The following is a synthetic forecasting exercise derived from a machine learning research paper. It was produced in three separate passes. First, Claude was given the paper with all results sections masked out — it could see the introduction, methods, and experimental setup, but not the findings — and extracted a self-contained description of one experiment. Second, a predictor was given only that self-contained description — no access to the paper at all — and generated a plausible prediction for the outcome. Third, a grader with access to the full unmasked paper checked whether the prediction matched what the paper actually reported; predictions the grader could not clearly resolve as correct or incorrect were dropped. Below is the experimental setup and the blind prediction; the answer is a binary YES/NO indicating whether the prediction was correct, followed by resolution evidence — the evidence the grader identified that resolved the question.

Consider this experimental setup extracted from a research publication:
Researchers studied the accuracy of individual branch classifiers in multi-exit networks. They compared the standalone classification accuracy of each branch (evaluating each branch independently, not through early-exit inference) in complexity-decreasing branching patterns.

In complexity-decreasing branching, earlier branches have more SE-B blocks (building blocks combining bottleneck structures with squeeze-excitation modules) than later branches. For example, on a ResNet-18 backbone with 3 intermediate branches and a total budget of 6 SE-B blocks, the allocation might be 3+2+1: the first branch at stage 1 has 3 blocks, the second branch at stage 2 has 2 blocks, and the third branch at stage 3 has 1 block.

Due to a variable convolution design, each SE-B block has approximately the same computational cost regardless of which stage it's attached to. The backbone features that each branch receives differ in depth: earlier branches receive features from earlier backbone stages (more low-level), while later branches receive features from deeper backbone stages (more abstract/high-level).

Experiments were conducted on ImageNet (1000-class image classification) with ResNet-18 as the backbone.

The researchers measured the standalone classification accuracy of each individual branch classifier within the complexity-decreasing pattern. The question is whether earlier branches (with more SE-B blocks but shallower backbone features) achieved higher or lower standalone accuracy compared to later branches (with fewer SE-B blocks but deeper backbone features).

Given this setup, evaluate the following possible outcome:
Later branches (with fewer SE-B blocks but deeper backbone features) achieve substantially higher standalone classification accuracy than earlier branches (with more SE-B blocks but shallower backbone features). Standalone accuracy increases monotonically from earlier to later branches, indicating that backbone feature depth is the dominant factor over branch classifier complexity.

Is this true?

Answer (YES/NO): YES